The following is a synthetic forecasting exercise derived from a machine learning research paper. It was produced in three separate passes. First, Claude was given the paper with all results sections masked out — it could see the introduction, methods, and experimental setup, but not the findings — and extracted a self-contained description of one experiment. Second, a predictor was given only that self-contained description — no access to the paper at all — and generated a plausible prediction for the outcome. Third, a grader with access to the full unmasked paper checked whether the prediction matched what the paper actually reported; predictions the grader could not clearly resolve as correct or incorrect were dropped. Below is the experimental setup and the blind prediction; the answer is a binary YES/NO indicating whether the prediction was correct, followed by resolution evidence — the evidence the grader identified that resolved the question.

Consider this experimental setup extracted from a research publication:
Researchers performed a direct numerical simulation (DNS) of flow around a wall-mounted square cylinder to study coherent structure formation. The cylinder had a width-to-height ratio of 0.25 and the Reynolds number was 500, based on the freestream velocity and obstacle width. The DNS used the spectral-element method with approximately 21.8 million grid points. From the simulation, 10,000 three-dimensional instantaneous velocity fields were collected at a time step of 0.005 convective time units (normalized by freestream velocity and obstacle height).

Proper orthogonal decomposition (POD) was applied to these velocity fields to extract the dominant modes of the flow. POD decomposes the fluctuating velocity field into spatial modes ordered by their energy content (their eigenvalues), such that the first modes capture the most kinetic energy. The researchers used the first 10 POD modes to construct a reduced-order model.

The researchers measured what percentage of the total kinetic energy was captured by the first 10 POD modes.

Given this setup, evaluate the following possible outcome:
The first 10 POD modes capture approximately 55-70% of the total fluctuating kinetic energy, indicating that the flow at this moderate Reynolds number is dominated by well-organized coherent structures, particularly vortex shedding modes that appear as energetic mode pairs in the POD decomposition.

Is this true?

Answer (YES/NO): NO